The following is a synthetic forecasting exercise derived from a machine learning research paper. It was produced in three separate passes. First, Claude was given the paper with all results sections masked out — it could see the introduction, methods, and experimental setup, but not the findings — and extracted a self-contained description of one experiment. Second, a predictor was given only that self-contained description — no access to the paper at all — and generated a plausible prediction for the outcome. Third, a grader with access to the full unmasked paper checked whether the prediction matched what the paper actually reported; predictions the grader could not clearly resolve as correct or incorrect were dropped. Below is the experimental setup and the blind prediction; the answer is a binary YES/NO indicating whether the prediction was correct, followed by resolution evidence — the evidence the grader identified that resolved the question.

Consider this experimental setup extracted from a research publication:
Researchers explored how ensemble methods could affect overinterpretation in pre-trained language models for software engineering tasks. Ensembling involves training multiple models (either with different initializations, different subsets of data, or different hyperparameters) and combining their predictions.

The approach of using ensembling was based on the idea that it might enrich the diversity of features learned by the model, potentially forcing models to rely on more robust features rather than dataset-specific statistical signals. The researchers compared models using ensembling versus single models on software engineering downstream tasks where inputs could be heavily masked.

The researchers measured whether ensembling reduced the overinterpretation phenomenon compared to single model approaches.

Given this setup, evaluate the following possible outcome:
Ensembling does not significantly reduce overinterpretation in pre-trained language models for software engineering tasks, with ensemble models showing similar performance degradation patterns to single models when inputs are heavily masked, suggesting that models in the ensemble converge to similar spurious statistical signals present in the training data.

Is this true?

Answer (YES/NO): NO